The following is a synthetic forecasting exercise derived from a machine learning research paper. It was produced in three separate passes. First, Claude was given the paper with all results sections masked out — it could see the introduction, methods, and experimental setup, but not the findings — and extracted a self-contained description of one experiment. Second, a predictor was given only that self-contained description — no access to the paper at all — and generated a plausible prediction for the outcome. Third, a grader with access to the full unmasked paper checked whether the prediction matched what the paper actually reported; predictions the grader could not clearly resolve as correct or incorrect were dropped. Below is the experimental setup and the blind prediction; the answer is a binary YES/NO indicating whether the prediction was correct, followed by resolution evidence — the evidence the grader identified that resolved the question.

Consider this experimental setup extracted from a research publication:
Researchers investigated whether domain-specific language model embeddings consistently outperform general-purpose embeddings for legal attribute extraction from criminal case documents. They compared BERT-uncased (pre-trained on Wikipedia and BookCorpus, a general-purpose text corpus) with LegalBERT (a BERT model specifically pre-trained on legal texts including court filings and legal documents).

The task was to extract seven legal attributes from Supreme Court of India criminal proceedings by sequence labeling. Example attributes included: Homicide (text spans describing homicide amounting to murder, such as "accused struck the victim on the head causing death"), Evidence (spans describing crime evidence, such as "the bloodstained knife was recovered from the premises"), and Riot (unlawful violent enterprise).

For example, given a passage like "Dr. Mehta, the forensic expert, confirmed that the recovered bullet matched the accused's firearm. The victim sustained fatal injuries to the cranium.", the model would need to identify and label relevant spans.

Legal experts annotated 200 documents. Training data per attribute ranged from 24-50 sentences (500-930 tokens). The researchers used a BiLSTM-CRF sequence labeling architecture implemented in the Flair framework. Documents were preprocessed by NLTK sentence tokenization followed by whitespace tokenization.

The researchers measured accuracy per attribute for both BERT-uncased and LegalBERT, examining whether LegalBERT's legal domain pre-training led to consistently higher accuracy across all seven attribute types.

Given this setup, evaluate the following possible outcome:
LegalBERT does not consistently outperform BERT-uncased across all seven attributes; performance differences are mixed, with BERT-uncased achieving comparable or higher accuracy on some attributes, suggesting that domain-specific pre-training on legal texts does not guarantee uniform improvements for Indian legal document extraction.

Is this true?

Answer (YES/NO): NO